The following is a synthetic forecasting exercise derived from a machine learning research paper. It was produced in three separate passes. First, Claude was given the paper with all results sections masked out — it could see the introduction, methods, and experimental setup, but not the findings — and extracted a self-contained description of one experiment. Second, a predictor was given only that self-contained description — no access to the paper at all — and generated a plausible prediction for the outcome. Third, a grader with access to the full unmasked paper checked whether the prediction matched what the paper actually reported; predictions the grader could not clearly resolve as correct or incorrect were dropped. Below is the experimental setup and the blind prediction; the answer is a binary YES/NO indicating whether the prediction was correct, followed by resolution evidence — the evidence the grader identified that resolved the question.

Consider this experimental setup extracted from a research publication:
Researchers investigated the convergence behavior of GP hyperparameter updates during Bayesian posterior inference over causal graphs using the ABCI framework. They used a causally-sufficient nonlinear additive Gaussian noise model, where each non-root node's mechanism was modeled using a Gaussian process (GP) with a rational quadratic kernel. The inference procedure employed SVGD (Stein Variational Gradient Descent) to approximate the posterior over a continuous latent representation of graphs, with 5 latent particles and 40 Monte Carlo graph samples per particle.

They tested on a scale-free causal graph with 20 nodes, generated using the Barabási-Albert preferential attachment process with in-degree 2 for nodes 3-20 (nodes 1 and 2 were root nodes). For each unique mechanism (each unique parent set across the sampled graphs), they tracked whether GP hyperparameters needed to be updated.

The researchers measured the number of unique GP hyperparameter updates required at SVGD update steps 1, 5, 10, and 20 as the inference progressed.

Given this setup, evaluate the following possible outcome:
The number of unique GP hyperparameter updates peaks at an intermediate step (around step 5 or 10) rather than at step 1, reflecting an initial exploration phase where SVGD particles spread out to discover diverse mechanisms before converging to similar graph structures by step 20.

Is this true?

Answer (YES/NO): NO